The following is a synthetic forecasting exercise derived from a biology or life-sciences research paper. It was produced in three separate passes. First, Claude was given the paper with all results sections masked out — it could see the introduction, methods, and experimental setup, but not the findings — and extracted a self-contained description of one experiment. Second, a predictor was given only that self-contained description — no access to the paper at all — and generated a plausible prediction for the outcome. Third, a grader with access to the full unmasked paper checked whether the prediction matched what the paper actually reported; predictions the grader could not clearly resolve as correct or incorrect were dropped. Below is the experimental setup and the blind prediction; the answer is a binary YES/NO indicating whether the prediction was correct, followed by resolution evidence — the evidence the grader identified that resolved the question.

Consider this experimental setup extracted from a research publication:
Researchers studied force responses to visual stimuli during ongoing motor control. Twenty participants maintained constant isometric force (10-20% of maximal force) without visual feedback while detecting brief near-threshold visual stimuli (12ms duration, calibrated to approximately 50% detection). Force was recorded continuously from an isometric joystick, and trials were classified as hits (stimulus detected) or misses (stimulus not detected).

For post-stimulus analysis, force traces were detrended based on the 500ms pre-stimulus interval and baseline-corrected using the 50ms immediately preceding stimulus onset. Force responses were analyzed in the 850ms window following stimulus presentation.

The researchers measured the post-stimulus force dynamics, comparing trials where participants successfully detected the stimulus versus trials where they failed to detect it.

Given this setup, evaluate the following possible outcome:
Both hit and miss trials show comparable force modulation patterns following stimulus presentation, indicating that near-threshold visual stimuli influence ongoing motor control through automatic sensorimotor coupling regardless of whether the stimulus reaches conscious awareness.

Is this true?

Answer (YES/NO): NO